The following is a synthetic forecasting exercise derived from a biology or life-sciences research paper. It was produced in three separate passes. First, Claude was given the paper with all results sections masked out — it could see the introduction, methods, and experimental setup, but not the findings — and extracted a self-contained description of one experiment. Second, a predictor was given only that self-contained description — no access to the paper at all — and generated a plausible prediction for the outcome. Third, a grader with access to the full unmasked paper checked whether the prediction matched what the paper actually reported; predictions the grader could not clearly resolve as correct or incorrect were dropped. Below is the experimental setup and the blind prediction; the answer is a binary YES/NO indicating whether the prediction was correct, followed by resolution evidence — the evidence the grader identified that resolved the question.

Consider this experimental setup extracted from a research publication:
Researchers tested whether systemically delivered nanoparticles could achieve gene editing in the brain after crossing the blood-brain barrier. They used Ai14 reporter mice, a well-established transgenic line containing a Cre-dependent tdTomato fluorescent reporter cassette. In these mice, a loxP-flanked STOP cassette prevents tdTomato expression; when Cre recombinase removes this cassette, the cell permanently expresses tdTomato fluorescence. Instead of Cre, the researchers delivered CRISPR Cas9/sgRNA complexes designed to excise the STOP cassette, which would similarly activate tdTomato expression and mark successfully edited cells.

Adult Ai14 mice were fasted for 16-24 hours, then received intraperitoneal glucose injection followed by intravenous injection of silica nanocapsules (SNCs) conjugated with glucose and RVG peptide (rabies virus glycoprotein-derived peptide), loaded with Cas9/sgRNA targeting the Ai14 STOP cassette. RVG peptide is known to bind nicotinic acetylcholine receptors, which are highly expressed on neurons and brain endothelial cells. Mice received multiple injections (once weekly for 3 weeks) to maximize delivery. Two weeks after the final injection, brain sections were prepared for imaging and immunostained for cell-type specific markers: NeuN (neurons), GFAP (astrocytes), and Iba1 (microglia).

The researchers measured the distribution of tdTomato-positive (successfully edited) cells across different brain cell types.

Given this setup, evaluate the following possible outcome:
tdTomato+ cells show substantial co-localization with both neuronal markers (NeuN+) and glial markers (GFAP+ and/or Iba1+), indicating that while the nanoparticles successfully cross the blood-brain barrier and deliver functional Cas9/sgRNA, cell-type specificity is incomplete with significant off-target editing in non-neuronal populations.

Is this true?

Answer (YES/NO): YES